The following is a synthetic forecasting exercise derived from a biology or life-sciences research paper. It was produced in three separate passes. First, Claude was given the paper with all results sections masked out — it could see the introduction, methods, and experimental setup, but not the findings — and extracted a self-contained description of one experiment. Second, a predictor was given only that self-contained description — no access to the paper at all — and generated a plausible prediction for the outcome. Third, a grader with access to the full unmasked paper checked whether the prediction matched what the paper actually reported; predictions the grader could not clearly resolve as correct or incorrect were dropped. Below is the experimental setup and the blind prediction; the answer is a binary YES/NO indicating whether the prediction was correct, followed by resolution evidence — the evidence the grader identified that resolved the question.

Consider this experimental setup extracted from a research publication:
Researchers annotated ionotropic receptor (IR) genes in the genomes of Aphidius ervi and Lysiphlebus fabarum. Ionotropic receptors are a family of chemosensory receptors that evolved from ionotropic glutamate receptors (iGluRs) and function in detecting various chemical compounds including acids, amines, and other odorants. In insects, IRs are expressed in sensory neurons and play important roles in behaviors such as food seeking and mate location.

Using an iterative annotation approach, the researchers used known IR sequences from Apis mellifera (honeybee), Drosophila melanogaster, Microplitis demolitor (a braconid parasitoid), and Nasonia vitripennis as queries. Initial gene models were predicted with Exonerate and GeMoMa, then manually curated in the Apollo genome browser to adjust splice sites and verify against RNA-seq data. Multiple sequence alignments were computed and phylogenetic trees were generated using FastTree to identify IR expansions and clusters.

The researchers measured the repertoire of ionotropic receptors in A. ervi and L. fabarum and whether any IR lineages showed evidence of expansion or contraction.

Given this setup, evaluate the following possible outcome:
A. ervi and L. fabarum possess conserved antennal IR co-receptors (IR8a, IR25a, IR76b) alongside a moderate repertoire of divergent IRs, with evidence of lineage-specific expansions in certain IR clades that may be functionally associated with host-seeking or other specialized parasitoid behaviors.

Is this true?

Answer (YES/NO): NO